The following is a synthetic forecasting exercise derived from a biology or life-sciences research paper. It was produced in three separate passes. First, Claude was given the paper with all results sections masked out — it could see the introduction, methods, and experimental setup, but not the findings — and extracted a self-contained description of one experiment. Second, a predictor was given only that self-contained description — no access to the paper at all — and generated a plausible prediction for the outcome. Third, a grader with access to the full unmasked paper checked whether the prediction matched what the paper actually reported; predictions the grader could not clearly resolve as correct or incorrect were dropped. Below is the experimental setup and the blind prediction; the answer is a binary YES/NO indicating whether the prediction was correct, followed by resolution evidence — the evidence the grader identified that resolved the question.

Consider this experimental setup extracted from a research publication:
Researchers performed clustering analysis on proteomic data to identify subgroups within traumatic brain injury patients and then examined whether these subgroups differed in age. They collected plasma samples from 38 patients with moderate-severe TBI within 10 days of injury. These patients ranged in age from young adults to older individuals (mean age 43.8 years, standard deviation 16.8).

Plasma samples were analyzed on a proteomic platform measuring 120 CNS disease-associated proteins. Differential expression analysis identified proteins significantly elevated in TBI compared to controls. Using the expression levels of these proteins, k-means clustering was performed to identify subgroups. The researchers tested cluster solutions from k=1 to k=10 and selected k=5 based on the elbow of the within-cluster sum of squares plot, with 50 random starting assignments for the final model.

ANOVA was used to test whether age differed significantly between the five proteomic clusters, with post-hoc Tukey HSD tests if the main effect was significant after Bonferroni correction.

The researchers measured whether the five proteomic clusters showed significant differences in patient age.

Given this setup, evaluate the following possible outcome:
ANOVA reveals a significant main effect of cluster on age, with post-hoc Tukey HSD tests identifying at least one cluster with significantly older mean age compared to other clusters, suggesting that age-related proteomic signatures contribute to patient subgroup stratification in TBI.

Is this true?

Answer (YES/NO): NO